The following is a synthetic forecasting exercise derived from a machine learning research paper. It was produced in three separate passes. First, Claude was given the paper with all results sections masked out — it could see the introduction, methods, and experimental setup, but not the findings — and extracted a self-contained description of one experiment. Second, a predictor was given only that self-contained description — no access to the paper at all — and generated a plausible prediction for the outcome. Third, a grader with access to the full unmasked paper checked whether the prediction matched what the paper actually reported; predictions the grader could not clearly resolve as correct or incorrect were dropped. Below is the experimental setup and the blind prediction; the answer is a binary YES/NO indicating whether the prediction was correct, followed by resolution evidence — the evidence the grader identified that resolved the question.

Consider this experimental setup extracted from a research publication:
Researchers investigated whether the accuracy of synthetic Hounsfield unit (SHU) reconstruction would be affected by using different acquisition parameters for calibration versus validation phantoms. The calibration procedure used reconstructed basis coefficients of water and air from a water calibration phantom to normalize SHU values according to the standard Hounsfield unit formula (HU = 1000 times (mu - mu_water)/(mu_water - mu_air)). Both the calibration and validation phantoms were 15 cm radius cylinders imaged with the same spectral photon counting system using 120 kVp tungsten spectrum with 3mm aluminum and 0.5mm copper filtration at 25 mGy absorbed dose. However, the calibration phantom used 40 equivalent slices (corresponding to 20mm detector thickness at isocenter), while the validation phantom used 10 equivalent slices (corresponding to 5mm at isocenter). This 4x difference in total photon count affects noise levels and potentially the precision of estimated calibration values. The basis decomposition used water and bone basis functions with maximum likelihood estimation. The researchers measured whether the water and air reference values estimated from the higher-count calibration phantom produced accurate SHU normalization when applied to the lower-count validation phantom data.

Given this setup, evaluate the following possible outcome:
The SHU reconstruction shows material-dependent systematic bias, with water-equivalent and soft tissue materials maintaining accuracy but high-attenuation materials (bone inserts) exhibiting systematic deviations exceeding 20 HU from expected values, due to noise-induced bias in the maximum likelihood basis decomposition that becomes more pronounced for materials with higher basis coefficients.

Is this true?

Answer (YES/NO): NO